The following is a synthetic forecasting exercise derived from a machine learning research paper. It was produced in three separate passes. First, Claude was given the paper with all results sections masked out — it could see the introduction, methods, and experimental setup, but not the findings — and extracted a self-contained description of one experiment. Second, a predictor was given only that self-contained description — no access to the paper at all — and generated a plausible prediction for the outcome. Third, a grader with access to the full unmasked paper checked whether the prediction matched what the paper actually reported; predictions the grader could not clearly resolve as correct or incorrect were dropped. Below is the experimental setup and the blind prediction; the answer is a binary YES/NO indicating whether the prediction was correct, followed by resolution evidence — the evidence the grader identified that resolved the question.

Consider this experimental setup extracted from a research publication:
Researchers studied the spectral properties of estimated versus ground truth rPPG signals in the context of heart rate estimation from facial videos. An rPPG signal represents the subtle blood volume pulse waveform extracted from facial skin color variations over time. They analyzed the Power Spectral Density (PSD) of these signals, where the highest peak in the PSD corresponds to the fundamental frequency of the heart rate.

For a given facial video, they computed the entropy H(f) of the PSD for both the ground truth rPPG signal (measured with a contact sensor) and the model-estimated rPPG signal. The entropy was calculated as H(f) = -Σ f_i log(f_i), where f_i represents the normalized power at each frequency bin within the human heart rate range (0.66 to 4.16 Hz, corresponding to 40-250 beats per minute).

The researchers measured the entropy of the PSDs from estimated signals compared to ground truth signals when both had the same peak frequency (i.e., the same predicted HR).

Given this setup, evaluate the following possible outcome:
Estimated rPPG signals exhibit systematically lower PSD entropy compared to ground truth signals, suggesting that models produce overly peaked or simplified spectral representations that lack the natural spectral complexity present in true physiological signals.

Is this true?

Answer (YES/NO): NO